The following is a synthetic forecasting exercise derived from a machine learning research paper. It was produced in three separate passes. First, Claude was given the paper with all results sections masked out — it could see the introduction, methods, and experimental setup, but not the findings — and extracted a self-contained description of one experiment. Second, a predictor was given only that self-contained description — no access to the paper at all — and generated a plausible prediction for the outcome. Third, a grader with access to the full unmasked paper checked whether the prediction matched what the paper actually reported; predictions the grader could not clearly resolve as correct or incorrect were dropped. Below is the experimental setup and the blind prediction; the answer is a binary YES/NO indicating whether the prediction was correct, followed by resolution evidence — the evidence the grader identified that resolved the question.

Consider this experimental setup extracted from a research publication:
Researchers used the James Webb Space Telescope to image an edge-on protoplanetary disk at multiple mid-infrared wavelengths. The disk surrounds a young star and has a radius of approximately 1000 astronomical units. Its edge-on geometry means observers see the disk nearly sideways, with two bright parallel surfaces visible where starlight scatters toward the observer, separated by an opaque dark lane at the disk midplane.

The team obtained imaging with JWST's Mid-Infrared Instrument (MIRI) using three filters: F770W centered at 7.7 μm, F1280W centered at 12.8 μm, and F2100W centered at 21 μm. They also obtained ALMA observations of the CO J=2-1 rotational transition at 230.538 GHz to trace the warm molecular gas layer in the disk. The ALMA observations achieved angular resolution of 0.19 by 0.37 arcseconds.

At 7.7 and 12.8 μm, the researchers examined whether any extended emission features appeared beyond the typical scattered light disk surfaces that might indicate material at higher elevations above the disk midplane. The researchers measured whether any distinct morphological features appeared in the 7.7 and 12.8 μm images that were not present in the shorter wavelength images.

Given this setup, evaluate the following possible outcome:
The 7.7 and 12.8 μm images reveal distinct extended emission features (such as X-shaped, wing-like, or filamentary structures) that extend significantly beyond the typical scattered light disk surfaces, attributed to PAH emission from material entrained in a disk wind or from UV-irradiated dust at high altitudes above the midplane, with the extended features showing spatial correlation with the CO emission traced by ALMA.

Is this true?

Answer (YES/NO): NO